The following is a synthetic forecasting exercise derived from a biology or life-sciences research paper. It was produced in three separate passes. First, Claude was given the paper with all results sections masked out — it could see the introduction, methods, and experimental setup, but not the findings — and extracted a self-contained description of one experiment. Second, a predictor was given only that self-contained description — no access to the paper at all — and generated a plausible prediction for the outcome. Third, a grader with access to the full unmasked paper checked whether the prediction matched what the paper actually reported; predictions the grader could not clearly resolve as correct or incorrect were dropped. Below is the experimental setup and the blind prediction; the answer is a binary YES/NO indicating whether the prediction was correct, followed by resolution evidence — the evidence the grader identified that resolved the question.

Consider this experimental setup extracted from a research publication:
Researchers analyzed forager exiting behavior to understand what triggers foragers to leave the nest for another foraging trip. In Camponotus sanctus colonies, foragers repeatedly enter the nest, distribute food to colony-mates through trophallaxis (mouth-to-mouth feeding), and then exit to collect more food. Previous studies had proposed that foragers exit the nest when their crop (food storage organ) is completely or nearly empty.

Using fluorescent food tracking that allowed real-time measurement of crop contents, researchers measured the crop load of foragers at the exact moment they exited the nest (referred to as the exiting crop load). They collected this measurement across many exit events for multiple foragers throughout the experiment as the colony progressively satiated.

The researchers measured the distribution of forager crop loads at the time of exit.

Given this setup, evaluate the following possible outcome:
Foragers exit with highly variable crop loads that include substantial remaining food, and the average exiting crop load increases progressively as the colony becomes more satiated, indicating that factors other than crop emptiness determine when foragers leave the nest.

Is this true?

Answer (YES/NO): NO